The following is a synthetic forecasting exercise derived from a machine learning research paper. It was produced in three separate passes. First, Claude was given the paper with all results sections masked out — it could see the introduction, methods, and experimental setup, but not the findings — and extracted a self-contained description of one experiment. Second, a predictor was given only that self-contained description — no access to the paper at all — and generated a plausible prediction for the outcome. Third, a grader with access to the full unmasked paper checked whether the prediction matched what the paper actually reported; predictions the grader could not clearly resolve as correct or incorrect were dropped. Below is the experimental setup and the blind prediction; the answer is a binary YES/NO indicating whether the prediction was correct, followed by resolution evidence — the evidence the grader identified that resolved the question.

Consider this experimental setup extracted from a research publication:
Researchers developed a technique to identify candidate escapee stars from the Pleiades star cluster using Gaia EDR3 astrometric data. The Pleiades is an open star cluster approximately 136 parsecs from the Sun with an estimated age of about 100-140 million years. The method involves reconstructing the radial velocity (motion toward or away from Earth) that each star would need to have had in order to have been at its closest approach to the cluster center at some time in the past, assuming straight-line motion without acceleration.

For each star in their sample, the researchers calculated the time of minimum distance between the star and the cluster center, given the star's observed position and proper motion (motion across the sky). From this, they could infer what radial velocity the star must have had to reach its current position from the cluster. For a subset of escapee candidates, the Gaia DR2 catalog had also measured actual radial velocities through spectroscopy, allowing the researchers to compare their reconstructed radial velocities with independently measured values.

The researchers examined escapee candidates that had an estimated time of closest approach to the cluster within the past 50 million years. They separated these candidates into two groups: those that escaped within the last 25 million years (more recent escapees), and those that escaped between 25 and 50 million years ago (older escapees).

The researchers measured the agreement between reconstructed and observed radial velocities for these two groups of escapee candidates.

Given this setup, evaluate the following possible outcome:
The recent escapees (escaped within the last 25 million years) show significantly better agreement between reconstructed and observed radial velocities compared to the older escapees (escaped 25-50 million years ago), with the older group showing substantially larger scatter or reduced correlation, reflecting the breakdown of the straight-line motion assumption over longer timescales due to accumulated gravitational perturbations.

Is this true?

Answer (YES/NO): YES